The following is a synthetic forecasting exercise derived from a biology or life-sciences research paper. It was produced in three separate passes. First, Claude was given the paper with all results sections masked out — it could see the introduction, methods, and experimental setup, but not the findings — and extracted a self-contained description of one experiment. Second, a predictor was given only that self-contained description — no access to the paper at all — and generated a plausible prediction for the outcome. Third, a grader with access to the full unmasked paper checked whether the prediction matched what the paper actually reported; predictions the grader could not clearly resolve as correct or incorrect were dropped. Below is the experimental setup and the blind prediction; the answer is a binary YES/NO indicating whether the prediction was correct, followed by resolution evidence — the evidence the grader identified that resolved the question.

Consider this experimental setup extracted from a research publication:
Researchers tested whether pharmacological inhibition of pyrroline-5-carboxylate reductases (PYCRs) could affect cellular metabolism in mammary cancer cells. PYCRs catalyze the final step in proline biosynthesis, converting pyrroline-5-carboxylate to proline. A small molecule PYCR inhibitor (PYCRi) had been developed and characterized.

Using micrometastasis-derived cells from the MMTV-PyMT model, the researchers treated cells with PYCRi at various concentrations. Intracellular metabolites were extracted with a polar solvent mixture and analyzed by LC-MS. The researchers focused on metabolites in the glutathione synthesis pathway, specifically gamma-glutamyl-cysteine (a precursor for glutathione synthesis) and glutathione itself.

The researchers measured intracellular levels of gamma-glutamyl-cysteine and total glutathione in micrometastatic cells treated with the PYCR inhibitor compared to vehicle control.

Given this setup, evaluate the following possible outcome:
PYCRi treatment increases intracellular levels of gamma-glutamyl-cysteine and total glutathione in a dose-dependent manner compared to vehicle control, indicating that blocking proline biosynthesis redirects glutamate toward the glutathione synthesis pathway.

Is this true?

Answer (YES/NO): NO